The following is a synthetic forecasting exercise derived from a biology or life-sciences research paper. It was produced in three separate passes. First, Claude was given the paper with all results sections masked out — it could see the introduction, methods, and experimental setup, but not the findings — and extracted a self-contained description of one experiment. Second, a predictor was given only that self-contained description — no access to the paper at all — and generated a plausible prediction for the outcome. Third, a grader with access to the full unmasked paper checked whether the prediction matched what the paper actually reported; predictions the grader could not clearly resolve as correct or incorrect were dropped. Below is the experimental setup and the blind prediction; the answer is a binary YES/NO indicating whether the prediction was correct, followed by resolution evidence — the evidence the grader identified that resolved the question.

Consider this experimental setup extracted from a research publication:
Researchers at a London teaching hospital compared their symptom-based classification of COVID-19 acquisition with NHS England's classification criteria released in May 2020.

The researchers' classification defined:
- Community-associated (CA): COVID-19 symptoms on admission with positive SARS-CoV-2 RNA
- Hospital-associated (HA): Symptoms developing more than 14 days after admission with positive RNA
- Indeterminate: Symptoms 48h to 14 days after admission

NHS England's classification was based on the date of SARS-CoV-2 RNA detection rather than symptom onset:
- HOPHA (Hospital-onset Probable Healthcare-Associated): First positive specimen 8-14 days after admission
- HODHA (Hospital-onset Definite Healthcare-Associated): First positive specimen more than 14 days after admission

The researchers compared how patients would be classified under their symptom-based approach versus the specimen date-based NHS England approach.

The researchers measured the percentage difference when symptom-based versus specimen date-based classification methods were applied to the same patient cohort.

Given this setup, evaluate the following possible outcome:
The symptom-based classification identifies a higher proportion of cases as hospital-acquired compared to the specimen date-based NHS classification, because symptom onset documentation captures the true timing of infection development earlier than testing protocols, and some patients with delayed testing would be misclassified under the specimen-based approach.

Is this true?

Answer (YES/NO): NO